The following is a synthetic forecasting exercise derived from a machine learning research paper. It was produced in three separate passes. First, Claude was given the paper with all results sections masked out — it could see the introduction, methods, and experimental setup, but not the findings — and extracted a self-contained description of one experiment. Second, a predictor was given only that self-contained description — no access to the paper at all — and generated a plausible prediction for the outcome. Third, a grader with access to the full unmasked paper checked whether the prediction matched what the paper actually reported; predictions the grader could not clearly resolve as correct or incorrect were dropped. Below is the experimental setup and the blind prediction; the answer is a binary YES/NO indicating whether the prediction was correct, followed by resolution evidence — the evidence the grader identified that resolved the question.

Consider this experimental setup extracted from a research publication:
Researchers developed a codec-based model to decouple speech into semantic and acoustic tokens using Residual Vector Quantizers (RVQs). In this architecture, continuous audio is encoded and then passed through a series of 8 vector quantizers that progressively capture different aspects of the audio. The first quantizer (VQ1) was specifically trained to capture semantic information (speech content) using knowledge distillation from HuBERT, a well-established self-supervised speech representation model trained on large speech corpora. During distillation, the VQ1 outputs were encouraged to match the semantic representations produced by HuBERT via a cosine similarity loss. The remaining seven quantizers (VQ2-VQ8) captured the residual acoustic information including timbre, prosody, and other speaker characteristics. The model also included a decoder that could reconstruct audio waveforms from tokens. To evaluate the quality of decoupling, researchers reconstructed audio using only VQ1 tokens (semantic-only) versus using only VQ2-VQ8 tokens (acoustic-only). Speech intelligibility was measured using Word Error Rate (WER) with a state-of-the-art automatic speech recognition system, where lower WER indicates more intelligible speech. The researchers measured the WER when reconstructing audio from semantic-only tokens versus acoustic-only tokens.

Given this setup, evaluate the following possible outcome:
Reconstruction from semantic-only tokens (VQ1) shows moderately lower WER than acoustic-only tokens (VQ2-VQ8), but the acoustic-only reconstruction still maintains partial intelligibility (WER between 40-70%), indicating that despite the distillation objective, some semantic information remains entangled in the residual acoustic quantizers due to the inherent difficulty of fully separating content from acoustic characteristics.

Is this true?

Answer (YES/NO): NO